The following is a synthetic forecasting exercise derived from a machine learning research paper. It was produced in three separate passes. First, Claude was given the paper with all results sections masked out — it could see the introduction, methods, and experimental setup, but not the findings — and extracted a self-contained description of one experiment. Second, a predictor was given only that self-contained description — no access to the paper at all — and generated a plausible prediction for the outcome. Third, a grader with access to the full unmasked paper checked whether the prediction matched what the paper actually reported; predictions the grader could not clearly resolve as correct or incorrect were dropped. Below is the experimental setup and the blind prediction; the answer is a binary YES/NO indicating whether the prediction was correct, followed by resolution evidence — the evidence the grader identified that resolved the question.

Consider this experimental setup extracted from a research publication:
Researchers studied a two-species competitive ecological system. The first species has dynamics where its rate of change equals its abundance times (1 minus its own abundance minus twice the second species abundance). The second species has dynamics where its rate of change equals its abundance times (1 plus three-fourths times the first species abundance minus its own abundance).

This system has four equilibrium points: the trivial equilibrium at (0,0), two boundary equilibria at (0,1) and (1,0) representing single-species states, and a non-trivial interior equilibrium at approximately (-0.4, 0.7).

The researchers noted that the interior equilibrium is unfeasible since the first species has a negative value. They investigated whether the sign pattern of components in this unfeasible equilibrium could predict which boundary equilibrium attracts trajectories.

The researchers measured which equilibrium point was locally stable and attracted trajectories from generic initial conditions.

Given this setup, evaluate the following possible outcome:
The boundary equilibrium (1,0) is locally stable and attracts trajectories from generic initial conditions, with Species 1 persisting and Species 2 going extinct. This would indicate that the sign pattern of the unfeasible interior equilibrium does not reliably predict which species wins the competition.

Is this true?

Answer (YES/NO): YES